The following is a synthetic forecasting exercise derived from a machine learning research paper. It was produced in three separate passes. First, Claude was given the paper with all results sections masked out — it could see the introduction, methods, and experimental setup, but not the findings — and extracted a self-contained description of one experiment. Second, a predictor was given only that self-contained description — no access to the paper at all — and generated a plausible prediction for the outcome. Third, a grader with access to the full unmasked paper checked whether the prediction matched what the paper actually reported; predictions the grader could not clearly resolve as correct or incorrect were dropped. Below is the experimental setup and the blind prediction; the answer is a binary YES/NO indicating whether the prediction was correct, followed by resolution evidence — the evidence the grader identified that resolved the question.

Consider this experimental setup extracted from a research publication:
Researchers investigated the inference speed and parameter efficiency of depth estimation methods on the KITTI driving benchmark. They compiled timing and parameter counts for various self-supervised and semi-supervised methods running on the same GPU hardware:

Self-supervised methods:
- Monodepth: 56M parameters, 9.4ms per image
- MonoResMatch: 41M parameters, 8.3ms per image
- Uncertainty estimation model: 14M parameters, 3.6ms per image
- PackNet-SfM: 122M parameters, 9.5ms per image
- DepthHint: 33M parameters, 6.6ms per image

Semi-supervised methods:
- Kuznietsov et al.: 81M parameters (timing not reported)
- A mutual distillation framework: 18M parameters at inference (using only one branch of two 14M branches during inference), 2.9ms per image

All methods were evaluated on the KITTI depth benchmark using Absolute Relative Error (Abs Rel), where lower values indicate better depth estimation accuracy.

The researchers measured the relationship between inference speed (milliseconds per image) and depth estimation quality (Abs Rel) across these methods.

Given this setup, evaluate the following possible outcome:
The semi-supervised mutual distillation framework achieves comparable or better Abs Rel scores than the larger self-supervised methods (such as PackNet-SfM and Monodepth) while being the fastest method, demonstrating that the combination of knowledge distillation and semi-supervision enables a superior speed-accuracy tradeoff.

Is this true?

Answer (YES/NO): YES